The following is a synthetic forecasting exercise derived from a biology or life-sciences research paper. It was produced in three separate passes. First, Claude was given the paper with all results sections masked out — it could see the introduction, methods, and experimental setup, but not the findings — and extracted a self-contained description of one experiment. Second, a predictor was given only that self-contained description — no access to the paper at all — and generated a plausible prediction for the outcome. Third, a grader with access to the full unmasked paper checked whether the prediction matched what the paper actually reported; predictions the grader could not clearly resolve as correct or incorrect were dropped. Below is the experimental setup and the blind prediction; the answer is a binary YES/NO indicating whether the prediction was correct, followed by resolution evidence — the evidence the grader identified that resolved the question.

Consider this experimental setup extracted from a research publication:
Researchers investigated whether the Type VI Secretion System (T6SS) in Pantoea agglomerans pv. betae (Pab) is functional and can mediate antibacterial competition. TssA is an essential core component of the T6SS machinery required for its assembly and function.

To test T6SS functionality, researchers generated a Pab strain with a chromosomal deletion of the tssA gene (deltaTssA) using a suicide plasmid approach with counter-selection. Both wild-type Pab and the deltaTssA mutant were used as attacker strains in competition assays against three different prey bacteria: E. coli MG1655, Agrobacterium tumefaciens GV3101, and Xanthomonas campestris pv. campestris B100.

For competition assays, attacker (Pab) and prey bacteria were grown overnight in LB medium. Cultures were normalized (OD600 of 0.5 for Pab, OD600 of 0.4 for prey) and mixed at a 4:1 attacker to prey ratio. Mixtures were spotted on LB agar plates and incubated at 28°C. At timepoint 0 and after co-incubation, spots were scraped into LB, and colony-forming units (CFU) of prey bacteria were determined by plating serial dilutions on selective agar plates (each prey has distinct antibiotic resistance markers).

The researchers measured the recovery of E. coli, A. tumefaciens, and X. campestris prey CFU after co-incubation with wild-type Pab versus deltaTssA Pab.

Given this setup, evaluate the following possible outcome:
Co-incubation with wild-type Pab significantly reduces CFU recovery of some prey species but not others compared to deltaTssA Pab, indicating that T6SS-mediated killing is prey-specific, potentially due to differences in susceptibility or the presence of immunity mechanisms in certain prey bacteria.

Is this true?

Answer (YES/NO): NO